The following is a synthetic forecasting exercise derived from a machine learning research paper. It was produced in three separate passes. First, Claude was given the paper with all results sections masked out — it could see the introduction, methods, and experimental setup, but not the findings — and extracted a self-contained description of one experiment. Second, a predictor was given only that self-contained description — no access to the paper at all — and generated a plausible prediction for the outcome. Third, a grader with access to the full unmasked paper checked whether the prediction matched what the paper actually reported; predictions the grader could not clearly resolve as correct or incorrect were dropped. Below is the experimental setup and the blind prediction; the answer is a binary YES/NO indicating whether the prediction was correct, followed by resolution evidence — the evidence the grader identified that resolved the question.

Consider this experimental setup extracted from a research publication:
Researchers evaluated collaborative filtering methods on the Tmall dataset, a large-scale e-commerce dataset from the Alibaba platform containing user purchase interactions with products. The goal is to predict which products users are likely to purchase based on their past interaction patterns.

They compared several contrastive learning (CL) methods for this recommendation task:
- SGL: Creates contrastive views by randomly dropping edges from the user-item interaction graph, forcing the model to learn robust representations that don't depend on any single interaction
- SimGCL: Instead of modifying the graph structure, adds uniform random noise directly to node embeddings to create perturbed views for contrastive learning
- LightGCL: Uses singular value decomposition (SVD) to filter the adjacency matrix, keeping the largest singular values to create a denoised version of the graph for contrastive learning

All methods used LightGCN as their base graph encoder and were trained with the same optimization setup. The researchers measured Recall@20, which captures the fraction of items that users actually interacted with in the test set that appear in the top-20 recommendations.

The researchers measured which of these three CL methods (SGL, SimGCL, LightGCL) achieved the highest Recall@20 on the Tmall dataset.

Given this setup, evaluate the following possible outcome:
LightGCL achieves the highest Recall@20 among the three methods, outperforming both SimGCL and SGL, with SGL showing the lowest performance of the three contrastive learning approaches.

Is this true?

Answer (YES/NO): NO